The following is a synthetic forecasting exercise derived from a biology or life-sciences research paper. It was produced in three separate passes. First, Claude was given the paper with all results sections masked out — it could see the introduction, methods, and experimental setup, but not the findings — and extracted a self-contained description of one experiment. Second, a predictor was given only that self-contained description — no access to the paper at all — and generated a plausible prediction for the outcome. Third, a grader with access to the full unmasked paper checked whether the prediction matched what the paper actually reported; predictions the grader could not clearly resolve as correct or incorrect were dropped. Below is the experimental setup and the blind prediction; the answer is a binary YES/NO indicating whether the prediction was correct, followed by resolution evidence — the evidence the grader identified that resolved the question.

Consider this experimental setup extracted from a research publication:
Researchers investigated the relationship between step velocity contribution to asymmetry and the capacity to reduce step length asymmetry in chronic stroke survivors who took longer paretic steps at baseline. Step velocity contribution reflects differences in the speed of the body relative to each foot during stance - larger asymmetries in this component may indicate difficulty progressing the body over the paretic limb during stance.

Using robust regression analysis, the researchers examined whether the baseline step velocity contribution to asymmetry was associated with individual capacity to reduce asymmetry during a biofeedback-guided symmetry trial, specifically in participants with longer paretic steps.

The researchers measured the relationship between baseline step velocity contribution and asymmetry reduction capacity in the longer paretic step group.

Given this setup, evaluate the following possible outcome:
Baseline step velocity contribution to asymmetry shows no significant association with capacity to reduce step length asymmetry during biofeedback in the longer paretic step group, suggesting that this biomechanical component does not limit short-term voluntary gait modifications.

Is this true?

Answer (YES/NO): NO